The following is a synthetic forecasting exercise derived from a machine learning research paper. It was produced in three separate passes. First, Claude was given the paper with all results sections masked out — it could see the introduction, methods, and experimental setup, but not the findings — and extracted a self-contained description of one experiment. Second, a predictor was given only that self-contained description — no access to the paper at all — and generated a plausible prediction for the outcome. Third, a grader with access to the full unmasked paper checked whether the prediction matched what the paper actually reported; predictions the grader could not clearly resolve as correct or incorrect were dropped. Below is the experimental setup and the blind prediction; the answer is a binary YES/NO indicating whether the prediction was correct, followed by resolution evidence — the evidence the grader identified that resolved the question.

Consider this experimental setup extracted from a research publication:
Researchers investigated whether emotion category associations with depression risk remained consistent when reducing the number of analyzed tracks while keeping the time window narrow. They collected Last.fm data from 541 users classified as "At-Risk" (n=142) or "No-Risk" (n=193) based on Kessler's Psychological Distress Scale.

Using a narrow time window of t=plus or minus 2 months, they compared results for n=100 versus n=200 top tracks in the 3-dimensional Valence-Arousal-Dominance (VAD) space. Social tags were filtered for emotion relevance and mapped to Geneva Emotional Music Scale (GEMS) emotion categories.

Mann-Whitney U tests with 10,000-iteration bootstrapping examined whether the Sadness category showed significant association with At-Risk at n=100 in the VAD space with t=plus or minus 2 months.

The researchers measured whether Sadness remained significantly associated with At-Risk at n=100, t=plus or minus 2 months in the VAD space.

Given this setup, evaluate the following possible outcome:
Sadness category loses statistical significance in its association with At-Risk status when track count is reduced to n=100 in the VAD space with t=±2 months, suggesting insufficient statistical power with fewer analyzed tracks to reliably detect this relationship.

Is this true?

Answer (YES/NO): YES